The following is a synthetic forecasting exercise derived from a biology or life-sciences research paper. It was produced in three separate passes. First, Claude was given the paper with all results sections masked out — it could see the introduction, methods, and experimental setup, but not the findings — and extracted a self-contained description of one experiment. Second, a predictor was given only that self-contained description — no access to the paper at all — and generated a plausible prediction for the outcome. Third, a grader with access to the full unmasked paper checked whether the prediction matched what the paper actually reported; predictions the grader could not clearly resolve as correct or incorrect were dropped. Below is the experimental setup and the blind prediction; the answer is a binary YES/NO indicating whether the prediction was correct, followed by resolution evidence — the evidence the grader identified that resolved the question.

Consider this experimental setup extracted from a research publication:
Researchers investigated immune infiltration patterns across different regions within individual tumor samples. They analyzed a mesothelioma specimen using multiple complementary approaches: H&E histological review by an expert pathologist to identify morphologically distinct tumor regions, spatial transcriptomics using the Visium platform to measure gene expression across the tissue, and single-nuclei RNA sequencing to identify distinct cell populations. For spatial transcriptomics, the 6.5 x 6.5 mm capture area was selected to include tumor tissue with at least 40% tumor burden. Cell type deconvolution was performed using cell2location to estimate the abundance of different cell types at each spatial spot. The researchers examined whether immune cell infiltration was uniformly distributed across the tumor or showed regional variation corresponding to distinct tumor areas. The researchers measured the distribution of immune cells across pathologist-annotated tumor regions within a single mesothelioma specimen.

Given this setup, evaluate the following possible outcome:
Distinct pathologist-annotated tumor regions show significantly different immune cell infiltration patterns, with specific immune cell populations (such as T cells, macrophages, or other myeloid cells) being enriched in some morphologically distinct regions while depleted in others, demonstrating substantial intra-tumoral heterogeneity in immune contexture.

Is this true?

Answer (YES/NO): YES